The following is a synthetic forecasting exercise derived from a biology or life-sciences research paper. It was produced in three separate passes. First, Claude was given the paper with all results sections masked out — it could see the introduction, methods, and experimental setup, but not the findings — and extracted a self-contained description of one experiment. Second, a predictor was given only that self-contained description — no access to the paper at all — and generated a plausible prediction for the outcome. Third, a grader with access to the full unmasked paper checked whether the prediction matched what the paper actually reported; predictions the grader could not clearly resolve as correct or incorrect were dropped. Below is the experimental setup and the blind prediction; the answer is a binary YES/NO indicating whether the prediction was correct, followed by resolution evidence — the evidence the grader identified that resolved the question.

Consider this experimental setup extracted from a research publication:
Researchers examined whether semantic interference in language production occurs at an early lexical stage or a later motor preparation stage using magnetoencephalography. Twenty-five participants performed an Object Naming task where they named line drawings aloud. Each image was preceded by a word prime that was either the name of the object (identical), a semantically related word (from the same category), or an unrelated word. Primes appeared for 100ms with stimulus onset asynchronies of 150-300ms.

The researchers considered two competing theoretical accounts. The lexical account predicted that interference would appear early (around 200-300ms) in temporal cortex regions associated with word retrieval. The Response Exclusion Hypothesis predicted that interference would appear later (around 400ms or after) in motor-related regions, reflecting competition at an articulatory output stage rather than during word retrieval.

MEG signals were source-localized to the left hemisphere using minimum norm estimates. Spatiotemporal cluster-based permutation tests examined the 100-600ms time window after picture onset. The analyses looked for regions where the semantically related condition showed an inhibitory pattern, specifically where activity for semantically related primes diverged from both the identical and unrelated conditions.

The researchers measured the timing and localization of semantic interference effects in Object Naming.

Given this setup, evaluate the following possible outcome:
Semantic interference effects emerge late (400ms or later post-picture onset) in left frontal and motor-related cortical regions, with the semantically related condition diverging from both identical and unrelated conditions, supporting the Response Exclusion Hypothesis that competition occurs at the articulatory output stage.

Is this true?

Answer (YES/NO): NO